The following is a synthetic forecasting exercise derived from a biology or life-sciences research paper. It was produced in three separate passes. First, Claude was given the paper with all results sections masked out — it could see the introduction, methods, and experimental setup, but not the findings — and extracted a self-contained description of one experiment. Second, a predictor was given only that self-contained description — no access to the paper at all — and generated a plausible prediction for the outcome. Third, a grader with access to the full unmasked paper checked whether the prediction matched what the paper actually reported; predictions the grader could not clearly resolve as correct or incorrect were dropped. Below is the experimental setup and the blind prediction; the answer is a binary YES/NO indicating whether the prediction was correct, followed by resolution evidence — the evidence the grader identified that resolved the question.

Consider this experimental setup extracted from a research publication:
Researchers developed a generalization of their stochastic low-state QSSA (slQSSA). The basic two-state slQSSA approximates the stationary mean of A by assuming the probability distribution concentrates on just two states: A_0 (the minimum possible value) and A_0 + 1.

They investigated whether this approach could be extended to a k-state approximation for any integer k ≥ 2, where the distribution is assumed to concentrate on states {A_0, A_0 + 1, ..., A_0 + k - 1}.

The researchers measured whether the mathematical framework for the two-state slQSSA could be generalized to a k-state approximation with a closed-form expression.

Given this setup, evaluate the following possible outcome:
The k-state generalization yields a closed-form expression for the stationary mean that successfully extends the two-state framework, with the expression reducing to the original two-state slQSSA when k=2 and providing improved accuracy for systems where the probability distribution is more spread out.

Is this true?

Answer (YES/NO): YES